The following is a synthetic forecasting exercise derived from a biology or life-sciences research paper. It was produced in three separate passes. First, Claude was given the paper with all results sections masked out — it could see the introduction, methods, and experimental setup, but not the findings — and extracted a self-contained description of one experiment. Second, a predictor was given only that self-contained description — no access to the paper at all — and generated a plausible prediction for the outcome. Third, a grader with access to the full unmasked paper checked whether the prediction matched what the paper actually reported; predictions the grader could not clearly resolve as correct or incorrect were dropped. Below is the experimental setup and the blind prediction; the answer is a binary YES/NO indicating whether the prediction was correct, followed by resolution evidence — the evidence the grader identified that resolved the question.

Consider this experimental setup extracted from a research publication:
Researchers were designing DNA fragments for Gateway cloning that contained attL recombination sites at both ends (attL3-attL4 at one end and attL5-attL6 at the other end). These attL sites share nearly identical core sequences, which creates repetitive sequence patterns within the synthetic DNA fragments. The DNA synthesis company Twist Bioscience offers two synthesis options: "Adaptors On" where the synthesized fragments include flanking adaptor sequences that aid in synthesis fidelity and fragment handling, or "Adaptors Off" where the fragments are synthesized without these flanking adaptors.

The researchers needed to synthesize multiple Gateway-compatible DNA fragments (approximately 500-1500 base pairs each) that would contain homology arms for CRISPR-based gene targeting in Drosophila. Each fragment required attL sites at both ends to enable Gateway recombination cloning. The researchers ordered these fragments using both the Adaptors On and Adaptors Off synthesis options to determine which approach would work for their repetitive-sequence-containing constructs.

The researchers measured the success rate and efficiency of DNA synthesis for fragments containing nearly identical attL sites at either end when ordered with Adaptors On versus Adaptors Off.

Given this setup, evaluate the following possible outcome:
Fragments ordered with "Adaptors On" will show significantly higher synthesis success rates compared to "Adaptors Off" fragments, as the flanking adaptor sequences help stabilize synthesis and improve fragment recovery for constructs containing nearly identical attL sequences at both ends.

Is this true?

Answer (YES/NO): YES